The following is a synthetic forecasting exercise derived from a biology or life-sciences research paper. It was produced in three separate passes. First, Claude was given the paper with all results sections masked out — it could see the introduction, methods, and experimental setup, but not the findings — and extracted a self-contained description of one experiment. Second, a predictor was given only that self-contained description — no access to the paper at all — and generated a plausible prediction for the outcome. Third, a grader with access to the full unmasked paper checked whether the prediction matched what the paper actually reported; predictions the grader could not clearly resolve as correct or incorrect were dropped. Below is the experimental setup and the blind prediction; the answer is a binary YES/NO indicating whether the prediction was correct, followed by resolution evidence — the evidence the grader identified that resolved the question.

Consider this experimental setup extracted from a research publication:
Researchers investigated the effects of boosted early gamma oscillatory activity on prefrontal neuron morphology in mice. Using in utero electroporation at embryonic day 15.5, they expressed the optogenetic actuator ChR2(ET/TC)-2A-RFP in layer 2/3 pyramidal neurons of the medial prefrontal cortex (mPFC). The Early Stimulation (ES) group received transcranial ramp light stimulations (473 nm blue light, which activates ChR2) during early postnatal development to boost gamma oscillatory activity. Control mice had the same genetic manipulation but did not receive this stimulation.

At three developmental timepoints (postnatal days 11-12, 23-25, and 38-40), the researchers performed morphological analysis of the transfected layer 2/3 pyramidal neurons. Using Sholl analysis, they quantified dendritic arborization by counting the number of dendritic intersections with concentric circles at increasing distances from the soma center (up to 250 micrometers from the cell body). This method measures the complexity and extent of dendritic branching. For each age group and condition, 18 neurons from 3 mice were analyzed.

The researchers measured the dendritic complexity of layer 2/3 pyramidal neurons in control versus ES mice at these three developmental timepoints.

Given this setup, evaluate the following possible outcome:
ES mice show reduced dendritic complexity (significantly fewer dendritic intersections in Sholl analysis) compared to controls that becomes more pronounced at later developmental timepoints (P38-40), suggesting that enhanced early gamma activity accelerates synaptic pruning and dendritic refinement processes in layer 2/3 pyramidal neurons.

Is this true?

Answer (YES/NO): NO